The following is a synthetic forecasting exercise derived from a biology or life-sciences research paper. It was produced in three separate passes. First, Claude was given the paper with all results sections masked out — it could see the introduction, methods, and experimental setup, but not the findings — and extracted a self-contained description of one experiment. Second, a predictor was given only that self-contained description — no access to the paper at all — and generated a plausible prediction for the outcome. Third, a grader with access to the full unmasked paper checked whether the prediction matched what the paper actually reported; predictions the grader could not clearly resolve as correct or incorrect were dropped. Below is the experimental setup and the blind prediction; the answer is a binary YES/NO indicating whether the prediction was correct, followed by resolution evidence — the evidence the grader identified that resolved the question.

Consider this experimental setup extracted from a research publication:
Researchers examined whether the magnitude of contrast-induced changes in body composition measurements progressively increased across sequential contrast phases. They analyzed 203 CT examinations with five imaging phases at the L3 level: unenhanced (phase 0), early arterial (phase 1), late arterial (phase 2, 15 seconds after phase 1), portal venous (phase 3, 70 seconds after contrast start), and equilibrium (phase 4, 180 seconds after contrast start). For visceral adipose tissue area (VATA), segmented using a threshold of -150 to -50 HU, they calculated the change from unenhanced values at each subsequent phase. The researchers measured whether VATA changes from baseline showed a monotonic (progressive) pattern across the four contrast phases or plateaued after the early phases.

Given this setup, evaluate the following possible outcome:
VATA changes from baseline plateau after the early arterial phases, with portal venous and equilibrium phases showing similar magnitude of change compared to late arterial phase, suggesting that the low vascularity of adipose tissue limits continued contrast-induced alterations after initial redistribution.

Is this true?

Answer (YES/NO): NO